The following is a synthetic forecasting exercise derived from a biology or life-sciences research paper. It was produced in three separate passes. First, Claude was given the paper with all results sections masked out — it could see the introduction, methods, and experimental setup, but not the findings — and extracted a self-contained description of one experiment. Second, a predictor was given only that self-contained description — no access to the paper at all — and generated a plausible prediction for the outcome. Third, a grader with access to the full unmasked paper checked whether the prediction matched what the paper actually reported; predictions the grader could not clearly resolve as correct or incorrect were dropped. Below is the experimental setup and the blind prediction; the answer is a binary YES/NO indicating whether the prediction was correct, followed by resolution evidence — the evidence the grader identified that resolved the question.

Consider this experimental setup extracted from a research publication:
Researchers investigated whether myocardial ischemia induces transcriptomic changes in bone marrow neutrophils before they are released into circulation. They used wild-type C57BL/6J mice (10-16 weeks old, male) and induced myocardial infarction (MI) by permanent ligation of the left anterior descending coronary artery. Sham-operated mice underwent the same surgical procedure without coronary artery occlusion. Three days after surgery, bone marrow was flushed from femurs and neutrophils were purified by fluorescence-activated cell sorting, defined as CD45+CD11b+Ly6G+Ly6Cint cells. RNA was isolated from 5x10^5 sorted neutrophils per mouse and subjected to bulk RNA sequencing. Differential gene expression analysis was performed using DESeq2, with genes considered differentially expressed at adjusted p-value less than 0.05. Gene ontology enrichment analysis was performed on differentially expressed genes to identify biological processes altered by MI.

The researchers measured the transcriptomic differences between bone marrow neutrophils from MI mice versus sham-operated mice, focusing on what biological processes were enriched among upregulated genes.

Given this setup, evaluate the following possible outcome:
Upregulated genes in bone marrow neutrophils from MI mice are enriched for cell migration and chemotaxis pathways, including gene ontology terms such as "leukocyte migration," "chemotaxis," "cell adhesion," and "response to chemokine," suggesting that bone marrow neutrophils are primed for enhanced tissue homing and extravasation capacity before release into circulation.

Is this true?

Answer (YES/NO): YES